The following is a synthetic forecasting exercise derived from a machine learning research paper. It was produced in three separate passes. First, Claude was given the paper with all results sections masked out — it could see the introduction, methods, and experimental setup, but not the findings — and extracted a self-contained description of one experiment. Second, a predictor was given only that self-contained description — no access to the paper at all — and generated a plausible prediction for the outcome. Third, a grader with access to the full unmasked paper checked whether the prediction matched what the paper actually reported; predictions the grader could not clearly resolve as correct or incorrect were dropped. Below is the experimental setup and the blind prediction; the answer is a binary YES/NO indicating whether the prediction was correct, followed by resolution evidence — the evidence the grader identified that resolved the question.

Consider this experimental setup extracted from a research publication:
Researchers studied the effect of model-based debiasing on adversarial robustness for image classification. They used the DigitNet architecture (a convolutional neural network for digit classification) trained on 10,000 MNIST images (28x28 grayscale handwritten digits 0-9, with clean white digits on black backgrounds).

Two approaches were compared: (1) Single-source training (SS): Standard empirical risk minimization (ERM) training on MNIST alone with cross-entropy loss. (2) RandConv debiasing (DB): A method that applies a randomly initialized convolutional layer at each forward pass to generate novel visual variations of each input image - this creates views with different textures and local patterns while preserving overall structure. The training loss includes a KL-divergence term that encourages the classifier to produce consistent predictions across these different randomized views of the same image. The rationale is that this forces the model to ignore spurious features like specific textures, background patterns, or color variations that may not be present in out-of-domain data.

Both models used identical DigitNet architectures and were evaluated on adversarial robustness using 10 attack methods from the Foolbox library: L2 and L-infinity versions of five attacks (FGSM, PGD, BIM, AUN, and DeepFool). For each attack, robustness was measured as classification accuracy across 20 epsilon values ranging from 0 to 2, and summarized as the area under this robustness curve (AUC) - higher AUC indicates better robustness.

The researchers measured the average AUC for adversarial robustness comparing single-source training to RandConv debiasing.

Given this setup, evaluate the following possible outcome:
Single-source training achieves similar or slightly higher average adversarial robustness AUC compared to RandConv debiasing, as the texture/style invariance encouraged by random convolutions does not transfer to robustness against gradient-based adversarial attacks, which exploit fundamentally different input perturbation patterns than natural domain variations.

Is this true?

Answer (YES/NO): NO